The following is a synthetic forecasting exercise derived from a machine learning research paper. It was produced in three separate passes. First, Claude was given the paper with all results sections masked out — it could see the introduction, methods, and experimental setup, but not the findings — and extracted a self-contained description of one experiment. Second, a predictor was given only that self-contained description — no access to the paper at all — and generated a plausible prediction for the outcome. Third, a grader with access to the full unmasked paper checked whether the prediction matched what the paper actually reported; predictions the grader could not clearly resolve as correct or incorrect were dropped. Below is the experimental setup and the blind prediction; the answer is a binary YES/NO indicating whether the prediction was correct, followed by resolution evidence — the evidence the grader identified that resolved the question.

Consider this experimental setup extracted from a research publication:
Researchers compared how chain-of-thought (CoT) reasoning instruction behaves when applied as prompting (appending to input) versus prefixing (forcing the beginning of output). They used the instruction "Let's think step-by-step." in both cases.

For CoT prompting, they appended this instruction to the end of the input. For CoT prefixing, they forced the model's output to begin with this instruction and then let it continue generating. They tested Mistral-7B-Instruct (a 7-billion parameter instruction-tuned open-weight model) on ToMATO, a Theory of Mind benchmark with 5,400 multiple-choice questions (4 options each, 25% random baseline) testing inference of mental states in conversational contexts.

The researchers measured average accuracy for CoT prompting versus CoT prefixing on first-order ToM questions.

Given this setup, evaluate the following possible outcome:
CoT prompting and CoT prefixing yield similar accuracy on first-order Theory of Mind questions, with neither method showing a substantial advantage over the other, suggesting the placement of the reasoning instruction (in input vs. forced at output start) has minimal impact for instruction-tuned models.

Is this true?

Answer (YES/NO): NO